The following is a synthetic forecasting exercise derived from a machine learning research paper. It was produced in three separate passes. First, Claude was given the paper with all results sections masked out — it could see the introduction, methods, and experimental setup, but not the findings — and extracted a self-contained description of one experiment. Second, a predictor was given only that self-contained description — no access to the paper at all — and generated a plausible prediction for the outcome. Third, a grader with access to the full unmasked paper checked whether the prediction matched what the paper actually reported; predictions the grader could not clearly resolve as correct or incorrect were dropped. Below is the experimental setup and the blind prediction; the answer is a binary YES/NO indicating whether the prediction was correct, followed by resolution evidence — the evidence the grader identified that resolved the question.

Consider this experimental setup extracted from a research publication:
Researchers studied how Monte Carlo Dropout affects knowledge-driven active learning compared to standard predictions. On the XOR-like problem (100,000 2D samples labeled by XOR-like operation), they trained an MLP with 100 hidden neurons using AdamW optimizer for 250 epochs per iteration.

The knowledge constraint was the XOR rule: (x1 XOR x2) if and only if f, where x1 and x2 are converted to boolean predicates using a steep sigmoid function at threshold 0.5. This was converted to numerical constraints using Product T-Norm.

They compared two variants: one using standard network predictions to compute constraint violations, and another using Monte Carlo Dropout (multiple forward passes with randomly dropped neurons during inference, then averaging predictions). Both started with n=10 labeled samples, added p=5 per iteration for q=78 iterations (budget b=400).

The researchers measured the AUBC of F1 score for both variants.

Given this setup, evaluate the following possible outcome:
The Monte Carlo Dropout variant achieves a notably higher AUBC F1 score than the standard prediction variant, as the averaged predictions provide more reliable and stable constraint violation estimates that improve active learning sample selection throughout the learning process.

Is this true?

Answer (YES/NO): NO